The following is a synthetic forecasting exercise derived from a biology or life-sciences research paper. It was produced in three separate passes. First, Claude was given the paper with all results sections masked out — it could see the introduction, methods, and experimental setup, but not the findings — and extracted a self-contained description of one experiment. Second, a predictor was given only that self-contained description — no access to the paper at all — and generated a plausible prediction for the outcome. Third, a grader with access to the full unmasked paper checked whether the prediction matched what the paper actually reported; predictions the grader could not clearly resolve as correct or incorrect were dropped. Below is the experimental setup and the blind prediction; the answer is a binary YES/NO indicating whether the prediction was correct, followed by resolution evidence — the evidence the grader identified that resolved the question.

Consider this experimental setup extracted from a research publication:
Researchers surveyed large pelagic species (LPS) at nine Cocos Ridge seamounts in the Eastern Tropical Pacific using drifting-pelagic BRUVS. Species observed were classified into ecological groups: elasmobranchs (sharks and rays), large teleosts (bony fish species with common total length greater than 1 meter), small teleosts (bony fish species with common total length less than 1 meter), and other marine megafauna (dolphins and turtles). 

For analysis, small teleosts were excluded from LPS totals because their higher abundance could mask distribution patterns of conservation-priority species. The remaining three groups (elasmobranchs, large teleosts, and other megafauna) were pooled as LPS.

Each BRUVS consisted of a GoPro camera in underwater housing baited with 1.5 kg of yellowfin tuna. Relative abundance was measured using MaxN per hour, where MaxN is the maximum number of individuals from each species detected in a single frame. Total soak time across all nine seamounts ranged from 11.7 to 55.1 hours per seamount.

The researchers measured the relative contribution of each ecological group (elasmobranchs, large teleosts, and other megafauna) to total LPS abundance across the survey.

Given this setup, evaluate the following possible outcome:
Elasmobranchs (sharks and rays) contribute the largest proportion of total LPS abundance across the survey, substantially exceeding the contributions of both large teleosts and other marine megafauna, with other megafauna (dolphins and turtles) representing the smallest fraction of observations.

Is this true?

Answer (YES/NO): NO